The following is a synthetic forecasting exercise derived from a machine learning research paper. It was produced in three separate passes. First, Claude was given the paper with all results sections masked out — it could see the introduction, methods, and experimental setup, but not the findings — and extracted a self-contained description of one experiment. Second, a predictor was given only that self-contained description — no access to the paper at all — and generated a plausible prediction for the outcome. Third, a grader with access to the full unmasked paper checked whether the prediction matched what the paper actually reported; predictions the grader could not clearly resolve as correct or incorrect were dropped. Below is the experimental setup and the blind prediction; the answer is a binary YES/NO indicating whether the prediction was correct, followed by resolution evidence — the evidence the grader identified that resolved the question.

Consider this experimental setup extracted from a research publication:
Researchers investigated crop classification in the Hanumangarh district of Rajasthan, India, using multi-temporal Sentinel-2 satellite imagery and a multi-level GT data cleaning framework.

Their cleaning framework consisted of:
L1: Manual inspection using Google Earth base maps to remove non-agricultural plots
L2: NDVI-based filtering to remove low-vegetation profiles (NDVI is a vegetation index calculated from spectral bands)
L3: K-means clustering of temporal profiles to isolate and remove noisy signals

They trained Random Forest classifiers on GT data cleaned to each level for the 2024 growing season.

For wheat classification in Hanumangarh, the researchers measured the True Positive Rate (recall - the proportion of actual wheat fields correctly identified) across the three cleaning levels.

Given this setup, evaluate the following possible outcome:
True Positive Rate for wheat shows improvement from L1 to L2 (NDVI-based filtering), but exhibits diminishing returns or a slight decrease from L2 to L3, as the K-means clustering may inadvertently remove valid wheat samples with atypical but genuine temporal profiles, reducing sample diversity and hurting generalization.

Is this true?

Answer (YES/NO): NO